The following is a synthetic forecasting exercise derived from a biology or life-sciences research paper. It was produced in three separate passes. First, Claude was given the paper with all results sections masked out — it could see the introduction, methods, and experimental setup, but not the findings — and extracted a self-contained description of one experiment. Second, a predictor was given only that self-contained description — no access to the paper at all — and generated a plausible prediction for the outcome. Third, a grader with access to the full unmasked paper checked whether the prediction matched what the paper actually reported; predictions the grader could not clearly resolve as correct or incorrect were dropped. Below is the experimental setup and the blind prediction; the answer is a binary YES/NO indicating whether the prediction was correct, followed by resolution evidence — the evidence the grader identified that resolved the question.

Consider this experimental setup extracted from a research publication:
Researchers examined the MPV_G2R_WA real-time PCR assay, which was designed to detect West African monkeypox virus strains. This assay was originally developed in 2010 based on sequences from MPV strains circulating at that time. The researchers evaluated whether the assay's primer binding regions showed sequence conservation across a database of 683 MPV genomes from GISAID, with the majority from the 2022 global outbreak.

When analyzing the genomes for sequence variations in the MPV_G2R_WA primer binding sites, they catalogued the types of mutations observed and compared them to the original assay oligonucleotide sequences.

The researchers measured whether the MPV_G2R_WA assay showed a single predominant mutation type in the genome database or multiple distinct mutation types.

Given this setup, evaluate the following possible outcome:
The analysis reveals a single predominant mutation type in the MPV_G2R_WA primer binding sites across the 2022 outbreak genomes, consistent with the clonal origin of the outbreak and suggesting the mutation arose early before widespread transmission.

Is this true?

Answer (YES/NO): NO